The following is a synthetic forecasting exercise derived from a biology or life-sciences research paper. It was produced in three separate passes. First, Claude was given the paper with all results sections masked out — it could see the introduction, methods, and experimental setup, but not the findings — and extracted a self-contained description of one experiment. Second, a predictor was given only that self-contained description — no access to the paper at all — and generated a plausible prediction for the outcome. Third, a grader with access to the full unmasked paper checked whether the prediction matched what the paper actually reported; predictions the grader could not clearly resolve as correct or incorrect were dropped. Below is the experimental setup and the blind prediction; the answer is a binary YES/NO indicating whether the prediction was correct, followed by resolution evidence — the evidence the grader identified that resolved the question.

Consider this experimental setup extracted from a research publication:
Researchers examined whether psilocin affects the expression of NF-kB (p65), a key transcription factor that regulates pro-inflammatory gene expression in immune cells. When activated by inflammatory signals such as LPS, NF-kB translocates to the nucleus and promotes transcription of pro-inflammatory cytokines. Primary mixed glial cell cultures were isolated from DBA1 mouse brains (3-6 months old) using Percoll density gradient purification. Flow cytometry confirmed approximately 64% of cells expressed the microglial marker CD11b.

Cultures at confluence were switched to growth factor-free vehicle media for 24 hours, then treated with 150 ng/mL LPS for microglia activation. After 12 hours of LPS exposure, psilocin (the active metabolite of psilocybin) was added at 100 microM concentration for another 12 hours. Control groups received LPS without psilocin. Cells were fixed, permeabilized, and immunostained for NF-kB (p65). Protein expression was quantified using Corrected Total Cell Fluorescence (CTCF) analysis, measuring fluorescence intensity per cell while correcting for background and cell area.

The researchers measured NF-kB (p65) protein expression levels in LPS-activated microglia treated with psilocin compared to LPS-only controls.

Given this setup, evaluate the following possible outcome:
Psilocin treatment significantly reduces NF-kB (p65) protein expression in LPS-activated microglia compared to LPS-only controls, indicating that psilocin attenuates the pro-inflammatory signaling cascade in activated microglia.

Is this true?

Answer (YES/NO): YES